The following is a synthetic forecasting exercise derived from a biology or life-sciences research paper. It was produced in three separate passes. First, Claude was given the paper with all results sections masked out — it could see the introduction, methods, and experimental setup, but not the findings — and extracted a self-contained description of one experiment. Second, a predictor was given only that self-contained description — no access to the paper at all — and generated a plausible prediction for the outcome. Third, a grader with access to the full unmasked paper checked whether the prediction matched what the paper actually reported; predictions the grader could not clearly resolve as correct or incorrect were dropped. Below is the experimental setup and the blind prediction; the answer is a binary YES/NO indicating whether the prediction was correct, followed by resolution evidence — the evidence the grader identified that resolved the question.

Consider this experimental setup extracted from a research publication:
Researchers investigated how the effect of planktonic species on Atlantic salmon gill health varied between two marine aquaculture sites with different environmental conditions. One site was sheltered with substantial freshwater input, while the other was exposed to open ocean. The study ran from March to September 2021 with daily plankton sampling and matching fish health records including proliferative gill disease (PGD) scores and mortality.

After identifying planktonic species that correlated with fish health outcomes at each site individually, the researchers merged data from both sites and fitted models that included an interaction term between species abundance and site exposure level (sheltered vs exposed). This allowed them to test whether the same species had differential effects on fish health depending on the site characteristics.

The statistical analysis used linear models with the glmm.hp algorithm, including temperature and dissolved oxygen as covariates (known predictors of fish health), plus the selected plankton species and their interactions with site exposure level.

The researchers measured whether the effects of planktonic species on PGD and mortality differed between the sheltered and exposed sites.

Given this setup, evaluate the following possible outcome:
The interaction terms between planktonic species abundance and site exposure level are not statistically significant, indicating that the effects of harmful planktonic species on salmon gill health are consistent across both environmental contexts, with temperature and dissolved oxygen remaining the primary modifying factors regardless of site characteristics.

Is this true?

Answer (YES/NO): NO